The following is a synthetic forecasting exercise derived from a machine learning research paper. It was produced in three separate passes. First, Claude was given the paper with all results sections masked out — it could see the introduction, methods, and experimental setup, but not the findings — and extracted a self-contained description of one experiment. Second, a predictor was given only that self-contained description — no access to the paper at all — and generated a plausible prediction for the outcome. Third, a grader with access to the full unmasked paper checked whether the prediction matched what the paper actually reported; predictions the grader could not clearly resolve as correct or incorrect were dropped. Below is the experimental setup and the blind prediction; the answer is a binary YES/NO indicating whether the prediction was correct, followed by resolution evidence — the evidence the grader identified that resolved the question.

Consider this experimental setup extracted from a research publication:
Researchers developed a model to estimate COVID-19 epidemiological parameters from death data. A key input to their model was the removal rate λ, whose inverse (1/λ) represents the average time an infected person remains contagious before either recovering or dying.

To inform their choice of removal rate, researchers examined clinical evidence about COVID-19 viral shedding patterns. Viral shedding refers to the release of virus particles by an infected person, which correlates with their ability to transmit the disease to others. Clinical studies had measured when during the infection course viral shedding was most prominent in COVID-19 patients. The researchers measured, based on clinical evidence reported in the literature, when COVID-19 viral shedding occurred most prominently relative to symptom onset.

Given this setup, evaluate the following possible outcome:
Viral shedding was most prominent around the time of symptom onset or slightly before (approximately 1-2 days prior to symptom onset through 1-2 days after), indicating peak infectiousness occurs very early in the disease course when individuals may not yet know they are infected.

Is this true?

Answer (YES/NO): NO